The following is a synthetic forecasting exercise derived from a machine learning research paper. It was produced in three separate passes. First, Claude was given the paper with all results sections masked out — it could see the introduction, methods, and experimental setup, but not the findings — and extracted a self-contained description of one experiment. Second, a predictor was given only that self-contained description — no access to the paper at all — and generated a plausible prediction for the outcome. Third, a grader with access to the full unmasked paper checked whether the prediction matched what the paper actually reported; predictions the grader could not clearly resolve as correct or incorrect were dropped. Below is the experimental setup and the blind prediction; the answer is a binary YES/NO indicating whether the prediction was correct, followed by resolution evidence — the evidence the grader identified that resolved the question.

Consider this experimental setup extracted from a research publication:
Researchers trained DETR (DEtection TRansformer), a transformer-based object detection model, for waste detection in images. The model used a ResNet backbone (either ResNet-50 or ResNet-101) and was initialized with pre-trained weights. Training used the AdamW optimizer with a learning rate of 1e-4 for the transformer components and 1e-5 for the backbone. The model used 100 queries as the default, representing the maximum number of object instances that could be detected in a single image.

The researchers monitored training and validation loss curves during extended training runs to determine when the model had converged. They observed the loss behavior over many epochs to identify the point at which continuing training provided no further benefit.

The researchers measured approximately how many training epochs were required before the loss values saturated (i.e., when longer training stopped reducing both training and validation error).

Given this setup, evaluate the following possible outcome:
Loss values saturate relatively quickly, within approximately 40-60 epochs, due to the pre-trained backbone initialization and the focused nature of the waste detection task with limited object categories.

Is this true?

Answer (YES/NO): NO